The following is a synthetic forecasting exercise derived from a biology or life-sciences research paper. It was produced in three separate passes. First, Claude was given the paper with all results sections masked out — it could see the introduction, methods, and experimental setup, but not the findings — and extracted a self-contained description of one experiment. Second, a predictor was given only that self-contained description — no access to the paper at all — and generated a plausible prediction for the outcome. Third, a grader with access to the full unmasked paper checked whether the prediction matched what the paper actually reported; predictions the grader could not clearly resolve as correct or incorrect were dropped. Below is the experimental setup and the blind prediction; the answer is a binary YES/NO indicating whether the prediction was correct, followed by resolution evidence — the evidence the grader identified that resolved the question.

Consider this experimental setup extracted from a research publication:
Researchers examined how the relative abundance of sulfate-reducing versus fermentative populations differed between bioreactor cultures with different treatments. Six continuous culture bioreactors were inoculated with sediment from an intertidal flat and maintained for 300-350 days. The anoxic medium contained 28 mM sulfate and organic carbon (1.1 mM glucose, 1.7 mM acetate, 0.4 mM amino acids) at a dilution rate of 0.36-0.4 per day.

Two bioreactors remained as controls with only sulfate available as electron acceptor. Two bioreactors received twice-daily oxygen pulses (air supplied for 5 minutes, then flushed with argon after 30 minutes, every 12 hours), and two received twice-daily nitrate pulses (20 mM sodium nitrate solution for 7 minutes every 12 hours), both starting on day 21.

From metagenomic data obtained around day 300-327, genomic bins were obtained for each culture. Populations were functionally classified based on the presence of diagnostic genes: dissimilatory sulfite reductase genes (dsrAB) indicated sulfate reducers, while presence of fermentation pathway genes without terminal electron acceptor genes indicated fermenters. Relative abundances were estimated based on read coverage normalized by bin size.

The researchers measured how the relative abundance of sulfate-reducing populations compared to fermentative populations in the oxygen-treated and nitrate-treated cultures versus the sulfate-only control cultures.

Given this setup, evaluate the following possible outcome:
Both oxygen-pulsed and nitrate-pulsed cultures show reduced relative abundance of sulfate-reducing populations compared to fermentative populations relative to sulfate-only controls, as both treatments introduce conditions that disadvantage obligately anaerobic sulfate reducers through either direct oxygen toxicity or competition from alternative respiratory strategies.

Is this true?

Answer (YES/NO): NO